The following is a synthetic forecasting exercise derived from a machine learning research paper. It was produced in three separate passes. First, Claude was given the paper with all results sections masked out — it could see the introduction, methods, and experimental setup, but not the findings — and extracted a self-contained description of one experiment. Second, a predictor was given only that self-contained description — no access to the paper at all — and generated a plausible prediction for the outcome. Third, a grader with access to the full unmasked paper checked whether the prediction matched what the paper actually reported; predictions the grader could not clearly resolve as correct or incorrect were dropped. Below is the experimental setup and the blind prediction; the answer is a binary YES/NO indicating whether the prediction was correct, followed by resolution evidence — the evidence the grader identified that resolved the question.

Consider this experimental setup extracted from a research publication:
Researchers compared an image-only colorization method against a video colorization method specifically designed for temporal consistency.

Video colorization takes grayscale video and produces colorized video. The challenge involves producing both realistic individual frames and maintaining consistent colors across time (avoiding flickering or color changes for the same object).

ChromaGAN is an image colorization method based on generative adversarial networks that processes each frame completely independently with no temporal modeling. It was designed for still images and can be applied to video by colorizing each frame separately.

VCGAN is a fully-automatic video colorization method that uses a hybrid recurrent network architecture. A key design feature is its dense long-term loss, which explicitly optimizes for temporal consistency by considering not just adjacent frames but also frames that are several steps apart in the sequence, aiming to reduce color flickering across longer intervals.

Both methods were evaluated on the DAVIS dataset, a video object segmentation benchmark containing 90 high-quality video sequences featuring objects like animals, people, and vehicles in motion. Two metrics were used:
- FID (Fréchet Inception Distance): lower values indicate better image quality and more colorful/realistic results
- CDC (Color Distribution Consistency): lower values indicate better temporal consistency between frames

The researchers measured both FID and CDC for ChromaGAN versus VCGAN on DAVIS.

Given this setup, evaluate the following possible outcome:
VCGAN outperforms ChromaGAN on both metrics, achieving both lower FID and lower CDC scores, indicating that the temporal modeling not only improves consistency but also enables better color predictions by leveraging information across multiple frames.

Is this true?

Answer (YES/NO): NO